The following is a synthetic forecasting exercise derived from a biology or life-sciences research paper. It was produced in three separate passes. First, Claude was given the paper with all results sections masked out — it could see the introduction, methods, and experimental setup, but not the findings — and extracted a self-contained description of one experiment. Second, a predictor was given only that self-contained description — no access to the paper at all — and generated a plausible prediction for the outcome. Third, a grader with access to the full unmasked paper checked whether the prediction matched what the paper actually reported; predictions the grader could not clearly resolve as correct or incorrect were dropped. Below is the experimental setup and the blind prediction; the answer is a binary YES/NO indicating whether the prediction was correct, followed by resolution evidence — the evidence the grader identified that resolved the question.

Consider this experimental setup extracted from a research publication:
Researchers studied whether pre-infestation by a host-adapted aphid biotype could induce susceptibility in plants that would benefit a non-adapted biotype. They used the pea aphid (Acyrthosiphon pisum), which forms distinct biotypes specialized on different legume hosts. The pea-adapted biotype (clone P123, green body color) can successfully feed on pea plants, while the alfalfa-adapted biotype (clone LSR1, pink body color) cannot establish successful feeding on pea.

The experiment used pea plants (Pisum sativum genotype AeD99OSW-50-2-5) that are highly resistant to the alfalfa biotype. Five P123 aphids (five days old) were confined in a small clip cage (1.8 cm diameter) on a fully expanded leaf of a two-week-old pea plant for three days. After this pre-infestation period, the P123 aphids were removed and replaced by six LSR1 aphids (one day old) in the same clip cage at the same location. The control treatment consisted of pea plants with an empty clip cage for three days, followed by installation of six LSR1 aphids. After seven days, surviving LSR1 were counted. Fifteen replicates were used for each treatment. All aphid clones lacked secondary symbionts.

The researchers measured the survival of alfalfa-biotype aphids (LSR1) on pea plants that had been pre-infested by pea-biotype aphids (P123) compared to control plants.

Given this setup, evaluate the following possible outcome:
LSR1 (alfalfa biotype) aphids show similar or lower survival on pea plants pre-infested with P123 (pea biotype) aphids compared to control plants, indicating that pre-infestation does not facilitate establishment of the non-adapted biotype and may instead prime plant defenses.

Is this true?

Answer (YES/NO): YES